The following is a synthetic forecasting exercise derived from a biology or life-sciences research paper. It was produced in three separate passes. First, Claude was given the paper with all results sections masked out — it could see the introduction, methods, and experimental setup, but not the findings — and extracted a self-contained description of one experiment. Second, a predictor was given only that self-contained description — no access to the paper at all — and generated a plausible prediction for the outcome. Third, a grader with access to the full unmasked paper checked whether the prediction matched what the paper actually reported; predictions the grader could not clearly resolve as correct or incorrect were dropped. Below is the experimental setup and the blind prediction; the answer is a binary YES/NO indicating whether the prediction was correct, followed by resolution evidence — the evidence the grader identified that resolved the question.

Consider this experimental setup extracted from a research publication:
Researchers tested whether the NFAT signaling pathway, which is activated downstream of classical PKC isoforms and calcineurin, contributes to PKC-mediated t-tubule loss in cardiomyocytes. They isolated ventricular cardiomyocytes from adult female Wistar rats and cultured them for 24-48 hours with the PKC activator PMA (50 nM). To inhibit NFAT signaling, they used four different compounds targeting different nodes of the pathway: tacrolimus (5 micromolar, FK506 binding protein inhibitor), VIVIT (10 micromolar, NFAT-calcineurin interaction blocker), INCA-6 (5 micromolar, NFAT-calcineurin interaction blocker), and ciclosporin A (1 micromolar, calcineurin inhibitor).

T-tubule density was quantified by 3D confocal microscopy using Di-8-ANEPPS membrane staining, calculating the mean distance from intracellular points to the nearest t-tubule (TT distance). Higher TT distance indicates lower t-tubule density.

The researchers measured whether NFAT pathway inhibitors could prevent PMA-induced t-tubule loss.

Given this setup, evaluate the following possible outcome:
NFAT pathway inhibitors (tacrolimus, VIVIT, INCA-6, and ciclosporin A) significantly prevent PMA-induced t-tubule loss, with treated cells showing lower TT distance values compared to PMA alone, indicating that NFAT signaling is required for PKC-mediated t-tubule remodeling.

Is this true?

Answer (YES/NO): NO